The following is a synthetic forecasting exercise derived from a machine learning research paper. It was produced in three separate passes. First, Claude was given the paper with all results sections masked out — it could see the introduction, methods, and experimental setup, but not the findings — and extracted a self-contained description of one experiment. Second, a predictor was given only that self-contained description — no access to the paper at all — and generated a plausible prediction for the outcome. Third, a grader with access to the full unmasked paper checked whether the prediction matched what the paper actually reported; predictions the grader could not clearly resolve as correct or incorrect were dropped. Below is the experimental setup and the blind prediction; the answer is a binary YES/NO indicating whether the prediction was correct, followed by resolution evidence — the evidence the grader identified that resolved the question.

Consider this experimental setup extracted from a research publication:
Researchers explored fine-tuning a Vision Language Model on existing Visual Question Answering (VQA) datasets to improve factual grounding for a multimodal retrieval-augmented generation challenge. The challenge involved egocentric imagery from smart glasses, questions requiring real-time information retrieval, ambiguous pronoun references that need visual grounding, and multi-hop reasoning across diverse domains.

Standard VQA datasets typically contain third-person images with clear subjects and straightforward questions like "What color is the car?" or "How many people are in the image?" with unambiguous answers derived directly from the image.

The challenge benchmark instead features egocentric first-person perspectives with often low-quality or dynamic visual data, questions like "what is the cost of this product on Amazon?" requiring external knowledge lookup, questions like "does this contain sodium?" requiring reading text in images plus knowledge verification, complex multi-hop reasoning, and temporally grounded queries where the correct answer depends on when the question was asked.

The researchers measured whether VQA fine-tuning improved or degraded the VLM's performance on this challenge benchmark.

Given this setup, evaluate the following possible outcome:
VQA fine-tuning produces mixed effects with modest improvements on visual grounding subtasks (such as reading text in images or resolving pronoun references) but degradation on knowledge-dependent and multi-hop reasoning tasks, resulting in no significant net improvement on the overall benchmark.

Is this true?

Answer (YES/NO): NO